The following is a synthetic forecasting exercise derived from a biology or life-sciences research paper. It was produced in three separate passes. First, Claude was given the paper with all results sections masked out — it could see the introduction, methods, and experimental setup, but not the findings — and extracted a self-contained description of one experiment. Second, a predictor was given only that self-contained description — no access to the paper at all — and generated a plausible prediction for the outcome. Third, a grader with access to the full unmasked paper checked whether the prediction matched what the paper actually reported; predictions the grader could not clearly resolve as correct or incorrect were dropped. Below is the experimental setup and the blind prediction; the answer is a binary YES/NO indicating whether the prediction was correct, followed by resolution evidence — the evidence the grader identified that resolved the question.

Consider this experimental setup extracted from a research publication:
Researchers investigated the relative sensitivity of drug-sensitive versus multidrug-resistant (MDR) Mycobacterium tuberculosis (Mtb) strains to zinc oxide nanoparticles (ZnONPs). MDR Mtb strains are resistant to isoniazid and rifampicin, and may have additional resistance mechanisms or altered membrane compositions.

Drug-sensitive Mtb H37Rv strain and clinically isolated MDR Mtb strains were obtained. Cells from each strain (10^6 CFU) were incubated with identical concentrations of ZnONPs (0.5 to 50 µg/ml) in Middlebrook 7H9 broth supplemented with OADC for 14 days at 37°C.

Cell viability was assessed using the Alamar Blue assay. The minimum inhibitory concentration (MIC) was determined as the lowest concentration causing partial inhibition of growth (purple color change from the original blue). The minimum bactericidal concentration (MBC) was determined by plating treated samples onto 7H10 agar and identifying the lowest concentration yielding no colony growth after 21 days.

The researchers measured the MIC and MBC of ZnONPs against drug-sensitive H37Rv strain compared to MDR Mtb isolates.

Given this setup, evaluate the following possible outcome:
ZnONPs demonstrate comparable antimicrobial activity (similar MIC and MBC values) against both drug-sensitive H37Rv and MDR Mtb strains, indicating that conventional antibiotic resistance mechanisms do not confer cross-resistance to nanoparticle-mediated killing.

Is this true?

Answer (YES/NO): NO